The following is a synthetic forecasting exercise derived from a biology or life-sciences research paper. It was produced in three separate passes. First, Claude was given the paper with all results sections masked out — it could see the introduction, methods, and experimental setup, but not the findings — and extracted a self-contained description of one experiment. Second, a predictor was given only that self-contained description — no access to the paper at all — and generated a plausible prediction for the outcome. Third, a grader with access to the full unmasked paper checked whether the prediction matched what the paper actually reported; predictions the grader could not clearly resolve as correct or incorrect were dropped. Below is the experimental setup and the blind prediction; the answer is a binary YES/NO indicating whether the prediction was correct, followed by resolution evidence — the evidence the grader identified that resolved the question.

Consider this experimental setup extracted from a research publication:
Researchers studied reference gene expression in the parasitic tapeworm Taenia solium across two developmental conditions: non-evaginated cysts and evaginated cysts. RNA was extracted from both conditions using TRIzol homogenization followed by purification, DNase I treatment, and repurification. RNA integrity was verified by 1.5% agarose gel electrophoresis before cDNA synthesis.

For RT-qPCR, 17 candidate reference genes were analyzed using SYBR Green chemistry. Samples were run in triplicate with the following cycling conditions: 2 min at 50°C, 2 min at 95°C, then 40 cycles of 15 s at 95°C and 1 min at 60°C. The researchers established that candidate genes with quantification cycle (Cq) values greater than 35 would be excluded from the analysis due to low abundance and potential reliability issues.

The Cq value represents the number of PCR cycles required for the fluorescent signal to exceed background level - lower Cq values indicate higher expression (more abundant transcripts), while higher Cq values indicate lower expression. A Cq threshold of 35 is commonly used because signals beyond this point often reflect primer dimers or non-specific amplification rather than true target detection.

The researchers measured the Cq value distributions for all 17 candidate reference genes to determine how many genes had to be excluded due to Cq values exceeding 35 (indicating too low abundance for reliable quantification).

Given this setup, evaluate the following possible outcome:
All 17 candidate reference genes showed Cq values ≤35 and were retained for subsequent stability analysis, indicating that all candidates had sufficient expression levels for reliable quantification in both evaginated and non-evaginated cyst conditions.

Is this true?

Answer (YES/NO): YES